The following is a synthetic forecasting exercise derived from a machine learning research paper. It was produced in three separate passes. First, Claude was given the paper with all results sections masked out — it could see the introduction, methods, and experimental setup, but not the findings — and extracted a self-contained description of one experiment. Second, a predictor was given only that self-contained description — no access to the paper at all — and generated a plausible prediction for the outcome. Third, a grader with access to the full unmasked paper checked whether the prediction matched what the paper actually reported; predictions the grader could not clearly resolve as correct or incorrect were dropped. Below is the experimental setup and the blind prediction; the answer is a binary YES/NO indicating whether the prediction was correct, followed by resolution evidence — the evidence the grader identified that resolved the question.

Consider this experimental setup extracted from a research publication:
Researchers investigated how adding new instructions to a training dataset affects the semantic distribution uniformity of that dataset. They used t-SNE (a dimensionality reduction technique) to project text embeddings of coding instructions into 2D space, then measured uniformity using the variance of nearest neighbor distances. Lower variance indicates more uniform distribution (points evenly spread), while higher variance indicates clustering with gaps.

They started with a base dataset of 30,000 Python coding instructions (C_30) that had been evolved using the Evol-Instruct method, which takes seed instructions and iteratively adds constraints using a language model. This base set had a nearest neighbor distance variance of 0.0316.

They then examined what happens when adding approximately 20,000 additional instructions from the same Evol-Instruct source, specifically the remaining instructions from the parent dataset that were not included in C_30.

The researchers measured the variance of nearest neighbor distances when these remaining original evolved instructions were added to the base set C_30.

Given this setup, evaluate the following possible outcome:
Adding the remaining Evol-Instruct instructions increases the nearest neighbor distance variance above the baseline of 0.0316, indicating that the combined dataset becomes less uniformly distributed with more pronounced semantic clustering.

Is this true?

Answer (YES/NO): YES